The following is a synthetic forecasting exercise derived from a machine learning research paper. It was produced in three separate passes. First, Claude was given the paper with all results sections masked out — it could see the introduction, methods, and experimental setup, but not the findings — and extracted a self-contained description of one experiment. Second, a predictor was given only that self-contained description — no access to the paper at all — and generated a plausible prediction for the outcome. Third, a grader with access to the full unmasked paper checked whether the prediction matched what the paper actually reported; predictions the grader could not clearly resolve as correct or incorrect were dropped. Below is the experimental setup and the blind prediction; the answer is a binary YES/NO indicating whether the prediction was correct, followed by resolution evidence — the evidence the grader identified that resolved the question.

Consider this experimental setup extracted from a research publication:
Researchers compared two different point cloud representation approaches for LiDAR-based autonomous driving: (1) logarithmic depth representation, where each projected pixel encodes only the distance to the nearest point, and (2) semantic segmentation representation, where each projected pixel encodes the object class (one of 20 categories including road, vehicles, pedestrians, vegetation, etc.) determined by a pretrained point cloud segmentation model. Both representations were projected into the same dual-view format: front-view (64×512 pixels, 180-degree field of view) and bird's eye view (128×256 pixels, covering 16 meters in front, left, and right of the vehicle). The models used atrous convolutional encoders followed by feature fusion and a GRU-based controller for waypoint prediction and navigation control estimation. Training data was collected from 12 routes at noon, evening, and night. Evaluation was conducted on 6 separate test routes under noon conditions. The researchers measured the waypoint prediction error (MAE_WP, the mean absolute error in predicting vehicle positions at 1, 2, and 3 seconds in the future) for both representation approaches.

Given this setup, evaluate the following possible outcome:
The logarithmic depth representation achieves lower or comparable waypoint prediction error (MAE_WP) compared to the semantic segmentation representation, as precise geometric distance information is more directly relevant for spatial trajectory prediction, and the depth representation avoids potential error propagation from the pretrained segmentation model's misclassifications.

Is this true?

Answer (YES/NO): NO